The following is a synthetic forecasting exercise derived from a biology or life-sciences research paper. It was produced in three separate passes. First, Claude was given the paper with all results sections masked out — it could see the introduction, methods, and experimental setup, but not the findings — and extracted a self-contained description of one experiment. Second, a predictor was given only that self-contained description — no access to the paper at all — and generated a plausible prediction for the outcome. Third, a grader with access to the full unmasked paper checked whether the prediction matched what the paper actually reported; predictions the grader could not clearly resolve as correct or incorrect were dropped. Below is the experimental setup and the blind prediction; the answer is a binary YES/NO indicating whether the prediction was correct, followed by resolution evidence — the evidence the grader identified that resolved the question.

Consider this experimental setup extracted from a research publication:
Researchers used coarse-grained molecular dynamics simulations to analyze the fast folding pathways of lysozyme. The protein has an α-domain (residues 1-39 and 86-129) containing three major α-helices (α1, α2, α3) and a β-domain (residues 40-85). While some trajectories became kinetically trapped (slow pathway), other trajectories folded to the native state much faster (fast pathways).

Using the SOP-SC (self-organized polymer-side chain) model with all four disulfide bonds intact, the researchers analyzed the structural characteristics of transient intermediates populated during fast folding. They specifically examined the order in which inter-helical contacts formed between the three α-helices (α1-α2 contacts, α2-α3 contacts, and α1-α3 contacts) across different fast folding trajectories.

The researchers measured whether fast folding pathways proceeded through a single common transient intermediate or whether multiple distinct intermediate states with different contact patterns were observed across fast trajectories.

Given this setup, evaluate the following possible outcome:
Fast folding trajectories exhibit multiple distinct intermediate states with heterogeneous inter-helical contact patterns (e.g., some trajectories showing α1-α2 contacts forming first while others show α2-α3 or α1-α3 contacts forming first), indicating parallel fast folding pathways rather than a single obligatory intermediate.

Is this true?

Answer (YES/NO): YES